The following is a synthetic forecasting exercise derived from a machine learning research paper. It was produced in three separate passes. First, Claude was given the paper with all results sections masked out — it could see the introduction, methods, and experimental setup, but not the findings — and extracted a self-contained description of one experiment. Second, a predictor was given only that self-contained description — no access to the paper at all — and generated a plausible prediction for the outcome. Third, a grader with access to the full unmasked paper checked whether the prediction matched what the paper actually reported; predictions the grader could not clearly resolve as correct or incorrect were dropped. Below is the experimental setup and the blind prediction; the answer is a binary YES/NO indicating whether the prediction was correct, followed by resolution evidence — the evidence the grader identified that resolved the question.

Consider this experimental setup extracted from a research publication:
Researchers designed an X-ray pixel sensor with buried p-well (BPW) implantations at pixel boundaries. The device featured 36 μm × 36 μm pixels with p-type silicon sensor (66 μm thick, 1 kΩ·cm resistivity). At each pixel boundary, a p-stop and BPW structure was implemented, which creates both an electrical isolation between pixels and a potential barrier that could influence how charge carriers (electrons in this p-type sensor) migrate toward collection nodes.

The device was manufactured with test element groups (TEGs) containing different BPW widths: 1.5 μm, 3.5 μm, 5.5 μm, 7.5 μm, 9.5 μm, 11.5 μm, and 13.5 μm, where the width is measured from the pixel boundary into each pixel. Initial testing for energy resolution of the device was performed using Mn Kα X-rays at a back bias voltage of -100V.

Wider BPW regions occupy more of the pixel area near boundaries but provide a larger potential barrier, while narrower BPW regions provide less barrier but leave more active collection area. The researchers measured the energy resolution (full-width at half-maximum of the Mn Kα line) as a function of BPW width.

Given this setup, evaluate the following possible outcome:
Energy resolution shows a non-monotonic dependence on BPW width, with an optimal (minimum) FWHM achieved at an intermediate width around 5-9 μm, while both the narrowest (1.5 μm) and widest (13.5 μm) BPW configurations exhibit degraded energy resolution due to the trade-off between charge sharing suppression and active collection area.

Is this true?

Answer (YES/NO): NO